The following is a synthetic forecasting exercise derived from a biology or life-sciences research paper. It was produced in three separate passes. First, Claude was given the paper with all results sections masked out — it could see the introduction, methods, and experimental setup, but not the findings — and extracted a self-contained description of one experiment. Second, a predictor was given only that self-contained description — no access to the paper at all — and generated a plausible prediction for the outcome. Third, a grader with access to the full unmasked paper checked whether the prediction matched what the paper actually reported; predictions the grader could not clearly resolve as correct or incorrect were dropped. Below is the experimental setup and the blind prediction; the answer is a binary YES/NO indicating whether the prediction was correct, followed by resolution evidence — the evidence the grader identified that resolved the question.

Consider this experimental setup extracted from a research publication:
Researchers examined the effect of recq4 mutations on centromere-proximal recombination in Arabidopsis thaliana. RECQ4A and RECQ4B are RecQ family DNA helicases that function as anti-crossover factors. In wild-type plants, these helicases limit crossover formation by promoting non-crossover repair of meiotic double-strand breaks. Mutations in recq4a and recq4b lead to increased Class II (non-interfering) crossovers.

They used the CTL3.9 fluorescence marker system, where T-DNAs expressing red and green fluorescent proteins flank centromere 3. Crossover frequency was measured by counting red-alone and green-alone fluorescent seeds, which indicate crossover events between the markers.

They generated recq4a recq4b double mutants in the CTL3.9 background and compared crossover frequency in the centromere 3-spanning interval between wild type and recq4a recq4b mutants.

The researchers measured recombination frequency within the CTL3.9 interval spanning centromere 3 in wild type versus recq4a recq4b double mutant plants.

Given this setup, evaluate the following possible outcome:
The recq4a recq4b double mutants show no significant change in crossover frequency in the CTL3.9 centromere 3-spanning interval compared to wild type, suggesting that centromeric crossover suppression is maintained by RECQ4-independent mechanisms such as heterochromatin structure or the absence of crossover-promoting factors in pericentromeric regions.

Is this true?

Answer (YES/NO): YES